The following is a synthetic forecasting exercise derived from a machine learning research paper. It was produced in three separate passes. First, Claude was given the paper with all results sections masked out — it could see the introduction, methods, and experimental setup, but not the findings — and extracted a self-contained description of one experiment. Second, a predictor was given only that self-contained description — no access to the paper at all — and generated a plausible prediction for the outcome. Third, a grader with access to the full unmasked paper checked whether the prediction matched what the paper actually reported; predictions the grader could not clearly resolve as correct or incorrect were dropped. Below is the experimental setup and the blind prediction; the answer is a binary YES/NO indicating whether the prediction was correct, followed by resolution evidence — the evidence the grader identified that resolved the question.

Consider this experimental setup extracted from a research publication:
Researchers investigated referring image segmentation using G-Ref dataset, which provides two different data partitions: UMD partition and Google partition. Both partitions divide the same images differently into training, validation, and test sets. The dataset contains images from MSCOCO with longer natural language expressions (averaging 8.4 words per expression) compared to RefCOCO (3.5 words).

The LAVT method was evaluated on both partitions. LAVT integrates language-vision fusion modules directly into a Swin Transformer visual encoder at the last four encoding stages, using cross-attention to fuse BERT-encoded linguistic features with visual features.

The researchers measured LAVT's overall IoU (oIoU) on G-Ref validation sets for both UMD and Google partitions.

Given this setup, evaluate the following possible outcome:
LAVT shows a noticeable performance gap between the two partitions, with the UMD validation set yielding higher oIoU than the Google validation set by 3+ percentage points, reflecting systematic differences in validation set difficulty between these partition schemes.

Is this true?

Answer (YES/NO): NO